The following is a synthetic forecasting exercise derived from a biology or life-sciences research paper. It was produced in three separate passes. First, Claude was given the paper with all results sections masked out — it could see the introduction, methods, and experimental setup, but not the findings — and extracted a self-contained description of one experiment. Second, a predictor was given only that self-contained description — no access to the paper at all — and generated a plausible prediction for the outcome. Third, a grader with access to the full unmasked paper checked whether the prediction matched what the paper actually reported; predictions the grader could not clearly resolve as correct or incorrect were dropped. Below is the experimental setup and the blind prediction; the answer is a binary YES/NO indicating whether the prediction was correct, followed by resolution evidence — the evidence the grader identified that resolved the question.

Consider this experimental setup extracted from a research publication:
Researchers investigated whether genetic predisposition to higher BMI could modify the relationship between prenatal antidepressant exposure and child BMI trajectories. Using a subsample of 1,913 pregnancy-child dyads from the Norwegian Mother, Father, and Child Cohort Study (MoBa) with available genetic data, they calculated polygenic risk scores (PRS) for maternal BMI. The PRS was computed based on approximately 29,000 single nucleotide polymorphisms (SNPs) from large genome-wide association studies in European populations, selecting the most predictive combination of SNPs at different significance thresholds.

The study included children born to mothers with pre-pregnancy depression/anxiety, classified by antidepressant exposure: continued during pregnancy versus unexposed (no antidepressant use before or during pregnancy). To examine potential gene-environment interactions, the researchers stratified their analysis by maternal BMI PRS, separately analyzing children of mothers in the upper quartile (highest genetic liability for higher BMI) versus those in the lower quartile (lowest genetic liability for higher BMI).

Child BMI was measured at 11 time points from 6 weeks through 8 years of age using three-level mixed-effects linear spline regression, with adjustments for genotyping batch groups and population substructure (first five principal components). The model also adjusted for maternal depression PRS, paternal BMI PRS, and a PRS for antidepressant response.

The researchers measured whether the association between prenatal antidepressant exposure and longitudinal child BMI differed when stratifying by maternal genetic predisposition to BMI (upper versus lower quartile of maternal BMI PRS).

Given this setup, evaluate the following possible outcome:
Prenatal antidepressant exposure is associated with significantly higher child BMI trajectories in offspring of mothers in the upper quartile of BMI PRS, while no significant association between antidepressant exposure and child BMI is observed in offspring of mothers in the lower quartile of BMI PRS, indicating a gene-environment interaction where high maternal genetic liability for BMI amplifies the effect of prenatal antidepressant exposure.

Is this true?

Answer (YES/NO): NO